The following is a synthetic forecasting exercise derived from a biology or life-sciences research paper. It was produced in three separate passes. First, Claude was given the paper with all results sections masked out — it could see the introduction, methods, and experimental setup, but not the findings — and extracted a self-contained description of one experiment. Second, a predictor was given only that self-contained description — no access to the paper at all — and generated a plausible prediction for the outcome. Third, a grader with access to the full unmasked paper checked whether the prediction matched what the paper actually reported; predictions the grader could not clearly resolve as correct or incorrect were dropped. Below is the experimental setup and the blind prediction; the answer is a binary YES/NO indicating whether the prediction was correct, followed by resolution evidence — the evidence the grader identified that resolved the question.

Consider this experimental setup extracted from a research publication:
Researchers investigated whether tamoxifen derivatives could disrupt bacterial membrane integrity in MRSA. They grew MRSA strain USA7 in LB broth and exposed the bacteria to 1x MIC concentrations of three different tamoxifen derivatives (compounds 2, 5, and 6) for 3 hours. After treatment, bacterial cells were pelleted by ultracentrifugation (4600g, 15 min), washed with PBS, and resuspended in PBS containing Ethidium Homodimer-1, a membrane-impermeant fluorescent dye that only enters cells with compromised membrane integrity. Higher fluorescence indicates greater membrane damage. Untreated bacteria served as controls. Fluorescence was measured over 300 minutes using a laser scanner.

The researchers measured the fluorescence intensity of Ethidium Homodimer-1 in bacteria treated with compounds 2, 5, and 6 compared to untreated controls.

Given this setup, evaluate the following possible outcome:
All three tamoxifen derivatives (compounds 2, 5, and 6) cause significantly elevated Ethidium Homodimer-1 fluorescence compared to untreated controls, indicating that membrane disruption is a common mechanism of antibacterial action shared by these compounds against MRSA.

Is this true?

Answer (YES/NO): NO